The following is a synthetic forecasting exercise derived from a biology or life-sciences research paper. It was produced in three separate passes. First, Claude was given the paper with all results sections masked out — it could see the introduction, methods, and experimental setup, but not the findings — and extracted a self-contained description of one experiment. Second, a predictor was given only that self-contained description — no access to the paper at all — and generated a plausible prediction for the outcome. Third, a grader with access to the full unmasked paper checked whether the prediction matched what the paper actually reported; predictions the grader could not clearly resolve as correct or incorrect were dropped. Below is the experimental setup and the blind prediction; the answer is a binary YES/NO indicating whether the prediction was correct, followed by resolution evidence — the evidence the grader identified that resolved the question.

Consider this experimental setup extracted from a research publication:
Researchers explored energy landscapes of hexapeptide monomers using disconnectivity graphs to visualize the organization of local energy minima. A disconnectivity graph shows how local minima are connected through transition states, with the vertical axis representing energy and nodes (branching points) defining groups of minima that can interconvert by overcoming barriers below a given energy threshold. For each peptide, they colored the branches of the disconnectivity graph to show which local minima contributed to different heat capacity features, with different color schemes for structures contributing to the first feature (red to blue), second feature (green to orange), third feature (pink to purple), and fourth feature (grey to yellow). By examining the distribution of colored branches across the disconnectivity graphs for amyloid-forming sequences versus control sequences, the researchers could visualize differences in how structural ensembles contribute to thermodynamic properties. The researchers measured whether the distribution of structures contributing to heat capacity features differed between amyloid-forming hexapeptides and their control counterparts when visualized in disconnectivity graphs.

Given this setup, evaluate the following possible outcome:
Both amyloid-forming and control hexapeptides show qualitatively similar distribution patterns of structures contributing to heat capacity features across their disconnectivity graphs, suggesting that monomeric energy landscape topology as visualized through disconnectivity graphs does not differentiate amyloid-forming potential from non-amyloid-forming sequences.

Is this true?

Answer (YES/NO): NO